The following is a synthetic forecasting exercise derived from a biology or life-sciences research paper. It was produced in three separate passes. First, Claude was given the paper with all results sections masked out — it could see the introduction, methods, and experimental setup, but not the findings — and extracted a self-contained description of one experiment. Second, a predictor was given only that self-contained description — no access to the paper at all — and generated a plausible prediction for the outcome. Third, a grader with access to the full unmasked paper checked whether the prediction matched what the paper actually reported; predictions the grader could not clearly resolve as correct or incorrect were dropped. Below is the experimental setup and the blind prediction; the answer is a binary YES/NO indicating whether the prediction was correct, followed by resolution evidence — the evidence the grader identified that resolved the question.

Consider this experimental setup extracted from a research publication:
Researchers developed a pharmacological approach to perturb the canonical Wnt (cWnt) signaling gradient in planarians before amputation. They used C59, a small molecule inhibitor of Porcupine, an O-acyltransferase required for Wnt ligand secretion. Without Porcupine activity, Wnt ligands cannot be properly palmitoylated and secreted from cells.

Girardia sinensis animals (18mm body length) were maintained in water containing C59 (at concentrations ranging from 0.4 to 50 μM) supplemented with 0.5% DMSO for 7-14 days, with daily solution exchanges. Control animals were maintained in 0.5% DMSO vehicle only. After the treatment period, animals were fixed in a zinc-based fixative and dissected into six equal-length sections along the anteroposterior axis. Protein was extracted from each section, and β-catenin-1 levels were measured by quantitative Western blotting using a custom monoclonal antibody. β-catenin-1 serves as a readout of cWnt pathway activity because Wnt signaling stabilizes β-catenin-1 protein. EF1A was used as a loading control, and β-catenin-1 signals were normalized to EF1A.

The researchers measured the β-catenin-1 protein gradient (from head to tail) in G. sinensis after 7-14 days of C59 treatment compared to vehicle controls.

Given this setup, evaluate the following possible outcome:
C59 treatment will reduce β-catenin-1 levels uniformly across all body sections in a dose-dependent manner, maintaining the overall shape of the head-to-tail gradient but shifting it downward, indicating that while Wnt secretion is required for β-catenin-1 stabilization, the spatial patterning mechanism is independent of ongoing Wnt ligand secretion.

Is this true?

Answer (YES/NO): NO